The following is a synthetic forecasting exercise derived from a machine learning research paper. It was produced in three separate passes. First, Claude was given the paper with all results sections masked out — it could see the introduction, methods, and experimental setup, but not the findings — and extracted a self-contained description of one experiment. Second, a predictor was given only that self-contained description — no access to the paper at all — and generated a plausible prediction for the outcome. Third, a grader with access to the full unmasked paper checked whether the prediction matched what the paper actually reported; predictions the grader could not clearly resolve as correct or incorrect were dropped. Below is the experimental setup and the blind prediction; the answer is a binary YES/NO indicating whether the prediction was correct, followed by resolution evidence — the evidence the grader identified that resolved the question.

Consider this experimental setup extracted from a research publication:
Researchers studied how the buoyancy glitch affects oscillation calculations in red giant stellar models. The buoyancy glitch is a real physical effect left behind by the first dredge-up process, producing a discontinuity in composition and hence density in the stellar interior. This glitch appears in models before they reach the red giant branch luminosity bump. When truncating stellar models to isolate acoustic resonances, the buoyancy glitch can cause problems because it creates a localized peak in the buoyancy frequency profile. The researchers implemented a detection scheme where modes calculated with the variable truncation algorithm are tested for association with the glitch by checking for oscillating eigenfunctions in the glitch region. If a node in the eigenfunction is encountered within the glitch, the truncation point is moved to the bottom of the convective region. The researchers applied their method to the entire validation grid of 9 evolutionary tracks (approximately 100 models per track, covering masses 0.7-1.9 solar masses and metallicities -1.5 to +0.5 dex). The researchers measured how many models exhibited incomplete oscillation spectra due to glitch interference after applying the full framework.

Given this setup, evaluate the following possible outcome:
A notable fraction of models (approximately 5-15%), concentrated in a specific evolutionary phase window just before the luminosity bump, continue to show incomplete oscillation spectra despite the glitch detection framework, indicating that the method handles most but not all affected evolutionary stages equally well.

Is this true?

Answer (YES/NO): NO